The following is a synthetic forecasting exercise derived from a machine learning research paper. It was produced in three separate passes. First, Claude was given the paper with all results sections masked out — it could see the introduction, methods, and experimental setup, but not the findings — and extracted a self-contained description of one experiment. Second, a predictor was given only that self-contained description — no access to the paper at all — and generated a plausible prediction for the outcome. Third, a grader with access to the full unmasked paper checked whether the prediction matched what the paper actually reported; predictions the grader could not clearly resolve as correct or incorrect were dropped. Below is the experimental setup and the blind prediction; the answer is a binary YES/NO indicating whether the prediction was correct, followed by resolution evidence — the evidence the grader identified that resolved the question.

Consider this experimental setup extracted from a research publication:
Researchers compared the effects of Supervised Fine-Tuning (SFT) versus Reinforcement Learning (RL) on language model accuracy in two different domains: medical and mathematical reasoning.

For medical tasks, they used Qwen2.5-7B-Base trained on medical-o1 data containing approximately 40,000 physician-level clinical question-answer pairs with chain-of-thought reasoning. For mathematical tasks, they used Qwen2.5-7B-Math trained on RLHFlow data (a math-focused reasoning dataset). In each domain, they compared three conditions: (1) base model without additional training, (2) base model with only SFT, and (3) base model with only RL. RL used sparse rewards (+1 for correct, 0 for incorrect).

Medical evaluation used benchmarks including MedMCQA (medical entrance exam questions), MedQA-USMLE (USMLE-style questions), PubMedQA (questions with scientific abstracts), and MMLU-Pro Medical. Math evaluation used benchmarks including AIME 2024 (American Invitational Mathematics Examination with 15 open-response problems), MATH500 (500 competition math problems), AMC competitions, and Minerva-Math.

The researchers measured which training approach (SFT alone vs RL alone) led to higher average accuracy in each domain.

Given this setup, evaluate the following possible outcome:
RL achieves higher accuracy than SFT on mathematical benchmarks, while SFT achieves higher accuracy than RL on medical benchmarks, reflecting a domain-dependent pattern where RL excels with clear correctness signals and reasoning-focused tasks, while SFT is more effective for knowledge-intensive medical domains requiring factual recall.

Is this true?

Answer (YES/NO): YES